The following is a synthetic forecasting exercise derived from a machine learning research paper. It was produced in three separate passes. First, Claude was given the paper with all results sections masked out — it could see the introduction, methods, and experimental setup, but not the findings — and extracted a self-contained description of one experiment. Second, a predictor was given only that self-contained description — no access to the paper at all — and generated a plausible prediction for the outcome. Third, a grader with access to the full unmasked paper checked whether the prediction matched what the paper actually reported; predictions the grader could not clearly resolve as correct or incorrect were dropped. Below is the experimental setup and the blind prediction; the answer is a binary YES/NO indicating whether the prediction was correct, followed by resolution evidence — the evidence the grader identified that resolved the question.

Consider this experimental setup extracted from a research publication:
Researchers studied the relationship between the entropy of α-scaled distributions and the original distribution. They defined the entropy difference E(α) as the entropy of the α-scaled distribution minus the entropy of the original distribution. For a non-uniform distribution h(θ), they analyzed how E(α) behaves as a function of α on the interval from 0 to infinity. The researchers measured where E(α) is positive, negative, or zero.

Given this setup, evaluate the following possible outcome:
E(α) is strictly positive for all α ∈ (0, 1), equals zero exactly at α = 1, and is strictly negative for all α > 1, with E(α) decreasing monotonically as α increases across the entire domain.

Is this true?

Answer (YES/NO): YES